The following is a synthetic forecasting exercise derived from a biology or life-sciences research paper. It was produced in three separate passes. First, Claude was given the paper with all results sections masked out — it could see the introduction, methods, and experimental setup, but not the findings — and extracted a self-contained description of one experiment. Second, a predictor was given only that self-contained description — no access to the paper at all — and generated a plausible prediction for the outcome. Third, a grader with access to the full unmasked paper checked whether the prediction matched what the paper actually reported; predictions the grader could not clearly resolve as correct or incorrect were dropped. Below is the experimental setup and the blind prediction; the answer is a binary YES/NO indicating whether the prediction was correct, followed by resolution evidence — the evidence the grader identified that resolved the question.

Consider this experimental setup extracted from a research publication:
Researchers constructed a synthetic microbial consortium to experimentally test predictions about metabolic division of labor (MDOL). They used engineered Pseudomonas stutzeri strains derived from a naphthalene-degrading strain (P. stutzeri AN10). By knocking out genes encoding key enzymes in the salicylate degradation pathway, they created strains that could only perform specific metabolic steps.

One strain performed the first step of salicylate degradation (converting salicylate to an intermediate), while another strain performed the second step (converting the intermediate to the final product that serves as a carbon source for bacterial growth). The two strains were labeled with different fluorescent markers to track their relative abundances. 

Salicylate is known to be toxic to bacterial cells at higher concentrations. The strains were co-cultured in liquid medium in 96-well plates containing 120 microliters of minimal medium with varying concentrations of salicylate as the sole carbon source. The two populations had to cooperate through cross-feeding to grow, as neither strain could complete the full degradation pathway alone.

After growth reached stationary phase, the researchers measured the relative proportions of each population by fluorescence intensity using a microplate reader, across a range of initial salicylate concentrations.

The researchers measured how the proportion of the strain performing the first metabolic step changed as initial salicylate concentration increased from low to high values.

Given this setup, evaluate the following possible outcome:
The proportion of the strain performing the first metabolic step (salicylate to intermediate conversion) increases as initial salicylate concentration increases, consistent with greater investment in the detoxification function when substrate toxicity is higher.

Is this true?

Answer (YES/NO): YES